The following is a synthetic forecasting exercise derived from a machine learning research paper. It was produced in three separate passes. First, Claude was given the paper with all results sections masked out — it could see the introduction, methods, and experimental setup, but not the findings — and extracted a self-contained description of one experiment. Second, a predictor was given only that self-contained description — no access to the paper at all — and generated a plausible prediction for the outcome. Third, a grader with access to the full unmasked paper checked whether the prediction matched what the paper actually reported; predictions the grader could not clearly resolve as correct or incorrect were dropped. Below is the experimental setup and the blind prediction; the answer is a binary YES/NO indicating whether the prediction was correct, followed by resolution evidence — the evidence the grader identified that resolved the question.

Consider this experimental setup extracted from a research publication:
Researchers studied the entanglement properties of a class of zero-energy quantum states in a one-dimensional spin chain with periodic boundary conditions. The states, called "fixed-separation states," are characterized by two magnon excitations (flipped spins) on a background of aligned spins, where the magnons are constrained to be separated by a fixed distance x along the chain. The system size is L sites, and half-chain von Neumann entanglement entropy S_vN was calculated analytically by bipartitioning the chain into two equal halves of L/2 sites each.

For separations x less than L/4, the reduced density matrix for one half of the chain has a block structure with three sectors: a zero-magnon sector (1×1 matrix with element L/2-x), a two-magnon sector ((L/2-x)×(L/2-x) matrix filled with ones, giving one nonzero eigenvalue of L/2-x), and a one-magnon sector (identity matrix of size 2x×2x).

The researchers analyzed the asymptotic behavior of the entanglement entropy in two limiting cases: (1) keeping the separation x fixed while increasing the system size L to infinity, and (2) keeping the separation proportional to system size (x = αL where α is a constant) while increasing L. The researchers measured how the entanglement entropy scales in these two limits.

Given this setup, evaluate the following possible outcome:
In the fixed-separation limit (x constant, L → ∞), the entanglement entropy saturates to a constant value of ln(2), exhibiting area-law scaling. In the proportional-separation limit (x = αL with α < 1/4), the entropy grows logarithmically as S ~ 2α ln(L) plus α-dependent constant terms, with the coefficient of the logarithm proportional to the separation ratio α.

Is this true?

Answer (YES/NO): YES